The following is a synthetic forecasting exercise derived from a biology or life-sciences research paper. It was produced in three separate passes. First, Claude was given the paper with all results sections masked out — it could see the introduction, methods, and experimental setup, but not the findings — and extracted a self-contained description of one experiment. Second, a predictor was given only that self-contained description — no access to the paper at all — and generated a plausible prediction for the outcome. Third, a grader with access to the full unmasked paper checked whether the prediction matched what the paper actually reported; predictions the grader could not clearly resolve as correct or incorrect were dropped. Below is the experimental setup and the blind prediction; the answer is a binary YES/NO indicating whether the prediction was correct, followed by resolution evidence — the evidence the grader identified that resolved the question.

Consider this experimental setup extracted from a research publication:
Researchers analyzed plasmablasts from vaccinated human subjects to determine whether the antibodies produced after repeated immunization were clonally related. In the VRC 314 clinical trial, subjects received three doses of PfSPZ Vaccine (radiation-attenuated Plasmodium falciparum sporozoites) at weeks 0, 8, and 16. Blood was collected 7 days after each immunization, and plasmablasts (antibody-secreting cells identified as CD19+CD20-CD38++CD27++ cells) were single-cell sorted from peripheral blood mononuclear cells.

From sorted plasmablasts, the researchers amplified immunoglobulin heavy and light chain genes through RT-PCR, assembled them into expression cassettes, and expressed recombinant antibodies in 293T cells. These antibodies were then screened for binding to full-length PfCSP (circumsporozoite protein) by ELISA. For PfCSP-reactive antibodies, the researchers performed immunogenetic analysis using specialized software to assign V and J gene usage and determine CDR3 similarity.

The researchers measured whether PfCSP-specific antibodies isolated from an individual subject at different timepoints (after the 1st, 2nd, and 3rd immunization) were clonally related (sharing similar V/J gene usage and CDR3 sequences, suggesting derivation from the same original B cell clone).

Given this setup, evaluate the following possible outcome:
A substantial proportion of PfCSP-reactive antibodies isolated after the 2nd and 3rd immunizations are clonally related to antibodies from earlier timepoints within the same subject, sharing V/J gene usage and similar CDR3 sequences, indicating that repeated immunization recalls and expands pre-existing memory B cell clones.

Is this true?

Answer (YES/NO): NO